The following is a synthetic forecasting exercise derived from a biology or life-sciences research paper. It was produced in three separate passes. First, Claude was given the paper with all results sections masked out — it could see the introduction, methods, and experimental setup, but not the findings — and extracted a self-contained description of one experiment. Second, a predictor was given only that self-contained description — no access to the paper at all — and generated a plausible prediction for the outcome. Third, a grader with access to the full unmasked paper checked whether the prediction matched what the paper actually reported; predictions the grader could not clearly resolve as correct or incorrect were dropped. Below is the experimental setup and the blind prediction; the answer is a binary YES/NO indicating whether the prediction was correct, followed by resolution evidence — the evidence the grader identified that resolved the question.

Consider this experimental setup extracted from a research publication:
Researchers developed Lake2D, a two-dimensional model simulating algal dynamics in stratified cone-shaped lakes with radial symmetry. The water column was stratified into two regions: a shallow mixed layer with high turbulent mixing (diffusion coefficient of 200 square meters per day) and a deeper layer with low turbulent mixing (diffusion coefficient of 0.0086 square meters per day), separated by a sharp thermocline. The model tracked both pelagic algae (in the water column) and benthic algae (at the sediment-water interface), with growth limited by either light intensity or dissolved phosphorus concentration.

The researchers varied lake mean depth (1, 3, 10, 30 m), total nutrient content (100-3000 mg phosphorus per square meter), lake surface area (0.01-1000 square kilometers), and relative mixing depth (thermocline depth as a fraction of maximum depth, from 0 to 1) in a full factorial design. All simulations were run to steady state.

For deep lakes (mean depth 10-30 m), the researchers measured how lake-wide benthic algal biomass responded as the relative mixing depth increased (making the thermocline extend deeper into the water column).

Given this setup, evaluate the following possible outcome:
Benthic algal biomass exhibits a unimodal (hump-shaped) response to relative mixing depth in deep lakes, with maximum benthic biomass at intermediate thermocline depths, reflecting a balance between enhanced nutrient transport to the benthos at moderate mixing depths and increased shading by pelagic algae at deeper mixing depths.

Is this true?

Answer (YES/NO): NO